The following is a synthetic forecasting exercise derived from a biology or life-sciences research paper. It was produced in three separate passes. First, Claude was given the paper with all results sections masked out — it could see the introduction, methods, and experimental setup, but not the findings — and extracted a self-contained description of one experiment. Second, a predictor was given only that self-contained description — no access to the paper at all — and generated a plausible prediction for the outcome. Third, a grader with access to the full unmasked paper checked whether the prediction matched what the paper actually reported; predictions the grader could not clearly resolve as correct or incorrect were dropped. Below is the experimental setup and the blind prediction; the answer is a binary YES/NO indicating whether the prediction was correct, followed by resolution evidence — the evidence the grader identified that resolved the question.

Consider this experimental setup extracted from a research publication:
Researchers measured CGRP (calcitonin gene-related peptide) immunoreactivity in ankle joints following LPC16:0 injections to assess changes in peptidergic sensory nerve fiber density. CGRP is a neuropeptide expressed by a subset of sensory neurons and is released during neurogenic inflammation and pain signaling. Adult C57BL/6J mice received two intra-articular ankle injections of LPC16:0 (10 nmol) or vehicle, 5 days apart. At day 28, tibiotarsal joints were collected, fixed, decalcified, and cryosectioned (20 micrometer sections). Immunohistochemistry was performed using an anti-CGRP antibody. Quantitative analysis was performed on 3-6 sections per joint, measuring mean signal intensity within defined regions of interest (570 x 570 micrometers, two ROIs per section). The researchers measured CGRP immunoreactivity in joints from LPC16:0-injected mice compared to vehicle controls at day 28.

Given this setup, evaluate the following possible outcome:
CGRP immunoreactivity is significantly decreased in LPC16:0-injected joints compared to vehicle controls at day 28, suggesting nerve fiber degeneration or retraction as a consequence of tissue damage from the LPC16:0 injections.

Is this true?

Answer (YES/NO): NO